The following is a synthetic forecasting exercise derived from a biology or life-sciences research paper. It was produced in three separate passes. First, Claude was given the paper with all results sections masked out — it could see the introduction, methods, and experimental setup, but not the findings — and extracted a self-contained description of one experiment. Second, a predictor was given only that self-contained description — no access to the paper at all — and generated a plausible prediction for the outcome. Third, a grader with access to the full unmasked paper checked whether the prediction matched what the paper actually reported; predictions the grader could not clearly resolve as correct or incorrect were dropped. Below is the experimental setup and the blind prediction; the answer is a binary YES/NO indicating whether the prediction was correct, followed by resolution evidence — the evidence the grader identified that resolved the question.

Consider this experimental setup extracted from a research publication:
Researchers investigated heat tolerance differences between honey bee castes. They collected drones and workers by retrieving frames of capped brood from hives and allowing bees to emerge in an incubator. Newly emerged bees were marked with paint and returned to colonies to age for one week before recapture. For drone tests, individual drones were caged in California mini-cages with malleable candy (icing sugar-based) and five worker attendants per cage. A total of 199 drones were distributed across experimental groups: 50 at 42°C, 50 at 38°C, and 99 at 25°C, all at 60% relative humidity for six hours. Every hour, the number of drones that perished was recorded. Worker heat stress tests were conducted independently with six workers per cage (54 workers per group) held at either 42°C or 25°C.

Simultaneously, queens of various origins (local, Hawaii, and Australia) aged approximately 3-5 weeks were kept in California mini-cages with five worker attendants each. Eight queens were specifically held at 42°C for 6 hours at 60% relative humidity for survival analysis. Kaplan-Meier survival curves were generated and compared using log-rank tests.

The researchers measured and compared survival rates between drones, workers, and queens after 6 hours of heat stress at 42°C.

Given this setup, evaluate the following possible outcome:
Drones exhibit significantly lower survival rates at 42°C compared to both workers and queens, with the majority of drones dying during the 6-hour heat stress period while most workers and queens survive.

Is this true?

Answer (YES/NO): YES